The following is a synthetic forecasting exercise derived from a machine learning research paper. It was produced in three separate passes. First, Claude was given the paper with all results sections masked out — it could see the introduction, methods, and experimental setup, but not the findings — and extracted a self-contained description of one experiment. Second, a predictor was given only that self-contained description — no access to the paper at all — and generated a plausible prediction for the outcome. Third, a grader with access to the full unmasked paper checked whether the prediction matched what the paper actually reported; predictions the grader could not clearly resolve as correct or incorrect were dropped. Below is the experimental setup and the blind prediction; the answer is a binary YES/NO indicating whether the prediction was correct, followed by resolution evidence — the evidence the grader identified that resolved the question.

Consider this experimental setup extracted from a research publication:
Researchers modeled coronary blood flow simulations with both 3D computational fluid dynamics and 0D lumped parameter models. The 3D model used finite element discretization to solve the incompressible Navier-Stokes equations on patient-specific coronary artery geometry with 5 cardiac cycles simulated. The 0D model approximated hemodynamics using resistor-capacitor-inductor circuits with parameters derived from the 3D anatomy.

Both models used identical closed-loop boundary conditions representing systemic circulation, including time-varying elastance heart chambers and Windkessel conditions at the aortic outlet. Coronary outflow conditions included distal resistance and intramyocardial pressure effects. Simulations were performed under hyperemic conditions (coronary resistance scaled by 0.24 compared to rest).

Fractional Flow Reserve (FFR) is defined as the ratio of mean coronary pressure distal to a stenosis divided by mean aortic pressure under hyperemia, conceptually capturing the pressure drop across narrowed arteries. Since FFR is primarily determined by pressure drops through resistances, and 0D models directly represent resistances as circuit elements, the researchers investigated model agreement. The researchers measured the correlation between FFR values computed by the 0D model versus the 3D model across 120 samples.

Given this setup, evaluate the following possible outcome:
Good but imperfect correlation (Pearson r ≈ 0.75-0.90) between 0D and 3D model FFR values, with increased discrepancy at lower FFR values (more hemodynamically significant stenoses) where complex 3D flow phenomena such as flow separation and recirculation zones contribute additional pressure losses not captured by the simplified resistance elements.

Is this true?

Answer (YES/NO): NO